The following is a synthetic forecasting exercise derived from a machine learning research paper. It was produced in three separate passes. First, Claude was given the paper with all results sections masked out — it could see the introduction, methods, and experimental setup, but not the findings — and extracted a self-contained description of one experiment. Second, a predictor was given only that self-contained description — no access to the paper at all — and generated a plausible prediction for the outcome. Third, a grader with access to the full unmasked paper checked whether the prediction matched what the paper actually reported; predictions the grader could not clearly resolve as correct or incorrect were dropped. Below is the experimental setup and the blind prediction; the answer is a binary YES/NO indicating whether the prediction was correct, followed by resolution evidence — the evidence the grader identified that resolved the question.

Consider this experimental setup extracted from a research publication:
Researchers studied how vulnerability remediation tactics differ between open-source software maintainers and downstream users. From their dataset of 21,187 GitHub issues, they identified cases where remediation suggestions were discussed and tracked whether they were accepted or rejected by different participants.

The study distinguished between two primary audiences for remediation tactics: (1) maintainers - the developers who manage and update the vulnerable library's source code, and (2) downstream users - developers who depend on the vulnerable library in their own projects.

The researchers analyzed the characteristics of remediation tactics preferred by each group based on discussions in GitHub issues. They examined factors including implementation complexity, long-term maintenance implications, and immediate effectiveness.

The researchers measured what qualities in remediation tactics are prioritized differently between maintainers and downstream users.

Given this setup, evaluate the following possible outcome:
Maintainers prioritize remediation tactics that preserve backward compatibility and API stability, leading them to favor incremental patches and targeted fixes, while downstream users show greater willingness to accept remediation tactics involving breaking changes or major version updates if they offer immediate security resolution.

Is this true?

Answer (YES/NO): NO